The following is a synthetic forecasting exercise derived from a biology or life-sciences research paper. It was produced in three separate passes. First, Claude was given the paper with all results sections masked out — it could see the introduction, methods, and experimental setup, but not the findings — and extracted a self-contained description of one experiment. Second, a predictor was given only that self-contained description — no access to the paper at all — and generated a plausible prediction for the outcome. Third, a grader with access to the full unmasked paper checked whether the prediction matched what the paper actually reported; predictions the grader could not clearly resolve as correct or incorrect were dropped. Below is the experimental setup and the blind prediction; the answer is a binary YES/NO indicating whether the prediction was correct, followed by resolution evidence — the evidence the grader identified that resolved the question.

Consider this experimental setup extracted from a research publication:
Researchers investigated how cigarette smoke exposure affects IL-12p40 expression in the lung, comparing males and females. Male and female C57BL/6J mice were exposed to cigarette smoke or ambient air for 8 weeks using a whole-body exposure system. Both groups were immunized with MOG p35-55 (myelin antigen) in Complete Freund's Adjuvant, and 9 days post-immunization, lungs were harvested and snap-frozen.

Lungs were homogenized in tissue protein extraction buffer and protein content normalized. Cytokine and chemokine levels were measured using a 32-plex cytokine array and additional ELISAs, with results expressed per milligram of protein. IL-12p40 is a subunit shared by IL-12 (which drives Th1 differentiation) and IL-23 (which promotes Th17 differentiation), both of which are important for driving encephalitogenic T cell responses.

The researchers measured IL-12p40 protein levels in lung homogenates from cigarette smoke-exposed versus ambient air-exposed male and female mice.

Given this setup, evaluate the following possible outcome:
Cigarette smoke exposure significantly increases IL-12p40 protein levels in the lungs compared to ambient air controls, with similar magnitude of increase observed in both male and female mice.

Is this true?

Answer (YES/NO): NO